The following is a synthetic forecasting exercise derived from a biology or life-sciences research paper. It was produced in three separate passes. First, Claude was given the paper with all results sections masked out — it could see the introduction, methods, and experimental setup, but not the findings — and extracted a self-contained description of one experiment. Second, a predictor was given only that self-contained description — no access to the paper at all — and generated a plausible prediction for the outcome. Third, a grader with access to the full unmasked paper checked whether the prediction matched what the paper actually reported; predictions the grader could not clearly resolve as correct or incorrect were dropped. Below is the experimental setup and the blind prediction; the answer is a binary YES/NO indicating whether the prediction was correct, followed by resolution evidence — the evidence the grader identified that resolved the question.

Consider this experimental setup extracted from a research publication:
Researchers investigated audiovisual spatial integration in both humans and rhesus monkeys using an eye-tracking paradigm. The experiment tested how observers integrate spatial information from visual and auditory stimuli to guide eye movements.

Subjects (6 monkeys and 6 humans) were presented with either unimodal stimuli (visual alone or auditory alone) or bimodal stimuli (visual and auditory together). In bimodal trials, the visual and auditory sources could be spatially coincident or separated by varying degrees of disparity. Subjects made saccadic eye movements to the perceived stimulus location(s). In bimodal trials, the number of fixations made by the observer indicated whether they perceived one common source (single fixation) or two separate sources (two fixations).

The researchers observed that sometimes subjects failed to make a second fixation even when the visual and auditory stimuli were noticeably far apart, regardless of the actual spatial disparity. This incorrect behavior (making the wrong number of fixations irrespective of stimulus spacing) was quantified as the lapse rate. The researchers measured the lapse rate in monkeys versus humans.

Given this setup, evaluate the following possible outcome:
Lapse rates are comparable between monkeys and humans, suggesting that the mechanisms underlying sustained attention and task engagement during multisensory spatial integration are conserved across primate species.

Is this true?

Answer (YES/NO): NO